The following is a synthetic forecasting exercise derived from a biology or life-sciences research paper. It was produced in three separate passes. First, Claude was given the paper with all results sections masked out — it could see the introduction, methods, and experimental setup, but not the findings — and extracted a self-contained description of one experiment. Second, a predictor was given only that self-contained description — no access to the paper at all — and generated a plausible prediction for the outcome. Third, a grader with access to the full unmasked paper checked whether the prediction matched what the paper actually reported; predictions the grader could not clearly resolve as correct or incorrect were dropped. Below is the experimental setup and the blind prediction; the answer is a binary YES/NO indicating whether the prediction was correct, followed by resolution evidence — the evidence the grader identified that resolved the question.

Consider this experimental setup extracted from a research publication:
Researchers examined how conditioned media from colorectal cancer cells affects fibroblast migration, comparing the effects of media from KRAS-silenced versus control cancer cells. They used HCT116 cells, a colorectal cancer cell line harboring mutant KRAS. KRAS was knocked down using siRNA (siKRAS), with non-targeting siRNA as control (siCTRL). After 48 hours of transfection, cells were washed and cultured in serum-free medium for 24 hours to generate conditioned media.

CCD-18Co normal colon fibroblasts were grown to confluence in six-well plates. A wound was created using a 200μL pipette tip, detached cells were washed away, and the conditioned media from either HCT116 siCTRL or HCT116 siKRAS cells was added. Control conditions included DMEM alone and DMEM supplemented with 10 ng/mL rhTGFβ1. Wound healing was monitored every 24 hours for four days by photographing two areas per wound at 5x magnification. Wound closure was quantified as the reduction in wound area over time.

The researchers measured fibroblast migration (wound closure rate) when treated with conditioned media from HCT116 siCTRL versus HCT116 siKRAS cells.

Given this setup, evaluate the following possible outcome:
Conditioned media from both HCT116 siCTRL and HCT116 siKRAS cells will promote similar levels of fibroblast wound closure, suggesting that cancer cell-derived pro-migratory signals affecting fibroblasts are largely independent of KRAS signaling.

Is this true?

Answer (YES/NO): NO